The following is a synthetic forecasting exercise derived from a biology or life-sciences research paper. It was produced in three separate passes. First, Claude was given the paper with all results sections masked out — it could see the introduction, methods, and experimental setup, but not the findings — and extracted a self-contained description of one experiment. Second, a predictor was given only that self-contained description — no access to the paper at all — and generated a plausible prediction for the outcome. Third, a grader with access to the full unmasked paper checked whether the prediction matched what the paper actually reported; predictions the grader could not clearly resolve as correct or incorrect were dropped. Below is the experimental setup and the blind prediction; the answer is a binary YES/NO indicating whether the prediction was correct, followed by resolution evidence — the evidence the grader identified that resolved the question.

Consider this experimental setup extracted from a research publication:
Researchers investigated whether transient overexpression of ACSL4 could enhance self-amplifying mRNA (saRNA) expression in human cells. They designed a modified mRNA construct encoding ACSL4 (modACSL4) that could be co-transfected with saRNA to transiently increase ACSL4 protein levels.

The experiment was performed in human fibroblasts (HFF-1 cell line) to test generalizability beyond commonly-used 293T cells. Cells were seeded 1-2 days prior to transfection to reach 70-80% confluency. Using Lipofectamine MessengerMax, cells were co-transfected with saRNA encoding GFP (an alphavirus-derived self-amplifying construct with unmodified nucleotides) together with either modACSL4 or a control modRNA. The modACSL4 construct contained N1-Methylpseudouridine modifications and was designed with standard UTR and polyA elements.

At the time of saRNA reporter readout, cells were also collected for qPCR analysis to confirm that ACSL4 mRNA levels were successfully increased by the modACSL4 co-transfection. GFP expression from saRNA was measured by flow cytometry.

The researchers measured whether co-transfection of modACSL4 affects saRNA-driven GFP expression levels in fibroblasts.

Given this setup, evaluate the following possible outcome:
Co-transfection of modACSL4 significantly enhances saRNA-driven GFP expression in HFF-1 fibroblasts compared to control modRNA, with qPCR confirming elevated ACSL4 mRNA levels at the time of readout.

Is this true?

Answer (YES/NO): YES